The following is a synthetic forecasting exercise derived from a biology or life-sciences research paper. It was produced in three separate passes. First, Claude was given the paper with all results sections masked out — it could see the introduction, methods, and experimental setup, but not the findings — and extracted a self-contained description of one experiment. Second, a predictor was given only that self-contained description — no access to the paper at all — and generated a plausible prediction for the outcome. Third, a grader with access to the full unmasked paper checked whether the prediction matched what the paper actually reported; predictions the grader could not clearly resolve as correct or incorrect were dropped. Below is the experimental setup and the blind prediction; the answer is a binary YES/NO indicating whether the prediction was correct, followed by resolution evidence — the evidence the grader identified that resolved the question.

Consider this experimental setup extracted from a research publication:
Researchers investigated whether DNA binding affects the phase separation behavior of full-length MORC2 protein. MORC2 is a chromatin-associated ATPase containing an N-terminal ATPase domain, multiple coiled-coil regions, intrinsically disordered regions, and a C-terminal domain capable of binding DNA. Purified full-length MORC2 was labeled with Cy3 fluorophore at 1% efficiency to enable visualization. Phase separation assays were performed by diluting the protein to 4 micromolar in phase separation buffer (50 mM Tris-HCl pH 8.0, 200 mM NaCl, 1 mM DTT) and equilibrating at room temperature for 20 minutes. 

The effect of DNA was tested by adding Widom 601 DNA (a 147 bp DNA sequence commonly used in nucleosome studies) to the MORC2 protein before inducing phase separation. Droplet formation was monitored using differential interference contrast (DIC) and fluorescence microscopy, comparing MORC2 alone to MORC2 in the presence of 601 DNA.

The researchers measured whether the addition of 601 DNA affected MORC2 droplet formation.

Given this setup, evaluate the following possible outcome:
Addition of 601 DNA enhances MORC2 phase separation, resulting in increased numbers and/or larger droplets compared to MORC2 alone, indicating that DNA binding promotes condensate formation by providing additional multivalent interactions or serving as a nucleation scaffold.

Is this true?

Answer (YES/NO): YES